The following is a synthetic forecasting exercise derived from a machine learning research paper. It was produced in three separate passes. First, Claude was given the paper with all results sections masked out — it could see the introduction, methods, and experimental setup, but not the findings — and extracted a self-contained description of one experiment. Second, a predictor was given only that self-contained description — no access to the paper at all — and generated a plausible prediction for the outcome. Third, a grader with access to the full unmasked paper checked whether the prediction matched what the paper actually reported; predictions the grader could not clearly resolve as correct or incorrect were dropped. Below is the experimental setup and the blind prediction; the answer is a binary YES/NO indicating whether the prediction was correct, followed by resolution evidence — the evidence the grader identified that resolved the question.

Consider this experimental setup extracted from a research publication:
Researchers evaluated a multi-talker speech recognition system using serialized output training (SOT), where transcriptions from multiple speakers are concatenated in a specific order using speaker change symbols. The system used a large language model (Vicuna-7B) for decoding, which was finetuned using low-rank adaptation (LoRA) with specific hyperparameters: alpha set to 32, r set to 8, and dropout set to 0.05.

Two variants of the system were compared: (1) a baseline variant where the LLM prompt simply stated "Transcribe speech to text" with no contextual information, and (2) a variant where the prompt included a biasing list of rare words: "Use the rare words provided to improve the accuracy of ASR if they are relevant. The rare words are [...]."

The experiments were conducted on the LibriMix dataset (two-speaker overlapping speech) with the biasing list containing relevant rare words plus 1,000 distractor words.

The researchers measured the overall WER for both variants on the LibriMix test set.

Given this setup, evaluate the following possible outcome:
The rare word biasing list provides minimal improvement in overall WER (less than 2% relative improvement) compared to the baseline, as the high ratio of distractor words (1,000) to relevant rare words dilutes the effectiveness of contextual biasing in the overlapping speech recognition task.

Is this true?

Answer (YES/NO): NO